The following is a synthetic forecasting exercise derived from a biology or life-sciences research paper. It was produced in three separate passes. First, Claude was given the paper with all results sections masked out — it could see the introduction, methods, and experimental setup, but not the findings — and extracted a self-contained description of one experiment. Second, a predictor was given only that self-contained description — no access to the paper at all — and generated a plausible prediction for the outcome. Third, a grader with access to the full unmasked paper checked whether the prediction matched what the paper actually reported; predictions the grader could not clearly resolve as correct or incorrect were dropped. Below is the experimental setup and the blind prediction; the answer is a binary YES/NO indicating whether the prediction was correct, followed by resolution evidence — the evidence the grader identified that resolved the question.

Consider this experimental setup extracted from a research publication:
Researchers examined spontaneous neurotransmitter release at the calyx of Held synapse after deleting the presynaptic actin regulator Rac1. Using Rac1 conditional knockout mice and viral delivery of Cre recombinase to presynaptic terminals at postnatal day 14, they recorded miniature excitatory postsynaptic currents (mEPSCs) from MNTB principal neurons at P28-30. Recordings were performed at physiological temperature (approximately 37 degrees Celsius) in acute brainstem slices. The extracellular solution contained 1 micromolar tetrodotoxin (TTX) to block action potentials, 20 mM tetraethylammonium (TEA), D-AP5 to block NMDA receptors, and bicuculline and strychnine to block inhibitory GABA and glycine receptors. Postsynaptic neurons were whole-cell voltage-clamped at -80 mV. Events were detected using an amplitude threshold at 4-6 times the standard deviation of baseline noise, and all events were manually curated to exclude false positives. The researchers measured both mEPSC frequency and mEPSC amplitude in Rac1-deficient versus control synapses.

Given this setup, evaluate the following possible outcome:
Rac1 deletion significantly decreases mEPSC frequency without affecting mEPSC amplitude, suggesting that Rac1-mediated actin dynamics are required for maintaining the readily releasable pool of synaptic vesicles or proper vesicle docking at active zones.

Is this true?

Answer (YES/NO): NO